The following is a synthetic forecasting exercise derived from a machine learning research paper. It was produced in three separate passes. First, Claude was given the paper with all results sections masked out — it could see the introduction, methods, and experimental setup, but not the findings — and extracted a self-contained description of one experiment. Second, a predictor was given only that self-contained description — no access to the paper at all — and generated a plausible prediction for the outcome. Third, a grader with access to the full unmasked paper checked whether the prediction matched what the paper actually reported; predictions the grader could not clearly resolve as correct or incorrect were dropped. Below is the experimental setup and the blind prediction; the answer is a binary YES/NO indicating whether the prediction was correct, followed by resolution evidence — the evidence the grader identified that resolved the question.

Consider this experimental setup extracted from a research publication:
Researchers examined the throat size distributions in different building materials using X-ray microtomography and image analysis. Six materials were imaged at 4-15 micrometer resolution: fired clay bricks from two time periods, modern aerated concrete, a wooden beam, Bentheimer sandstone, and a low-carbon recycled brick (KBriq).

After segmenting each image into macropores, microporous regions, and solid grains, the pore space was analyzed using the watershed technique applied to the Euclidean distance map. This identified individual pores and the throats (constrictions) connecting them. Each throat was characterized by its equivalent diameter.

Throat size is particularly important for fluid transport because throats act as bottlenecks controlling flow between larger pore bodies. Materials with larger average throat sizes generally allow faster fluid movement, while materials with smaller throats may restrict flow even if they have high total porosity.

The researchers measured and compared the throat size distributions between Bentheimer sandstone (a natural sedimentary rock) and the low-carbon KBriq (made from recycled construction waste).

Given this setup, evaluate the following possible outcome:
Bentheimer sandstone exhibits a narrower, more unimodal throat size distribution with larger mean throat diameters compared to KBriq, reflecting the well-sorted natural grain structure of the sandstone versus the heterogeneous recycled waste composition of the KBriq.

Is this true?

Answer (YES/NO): NO